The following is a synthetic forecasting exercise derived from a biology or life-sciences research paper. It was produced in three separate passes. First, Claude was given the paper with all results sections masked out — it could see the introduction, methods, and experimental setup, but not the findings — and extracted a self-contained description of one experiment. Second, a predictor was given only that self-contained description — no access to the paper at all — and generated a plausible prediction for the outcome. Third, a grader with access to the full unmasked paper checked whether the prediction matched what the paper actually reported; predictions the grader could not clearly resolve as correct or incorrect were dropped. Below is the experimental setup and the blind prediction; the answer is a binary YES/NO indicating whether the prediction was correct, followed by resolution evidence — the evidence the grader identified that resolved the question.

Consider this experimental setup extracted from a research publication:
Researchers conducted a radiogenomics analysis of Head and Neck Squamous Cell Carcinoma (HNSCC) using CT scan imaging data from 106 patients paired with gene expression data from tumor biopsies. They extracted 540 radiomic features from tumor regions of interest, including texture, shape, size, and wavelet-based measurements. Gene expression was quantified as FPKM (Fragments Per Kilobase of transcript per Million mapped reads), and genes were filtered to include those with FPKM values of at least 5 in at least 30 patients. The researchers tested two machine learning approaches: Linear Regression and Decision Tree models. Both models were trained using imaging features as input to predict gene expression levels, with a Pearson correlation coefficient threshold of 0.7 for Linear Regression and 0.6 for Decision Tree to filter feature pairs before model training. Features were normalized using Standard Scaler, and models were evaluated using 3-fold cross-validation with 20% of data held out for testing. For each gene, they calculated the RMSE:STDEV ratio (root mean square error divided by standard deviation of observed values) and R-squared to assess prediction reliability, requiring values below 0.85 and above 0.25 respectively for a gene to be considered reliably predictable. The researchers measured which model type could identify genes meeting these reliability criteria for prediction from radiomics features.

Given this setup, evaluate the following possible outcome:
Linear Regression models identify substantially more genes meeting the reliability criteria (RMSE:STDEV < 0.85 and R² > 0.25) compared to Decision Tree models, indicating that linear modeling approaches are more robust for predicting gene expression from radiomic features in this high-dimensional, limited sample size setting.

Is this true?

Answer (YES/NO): NO